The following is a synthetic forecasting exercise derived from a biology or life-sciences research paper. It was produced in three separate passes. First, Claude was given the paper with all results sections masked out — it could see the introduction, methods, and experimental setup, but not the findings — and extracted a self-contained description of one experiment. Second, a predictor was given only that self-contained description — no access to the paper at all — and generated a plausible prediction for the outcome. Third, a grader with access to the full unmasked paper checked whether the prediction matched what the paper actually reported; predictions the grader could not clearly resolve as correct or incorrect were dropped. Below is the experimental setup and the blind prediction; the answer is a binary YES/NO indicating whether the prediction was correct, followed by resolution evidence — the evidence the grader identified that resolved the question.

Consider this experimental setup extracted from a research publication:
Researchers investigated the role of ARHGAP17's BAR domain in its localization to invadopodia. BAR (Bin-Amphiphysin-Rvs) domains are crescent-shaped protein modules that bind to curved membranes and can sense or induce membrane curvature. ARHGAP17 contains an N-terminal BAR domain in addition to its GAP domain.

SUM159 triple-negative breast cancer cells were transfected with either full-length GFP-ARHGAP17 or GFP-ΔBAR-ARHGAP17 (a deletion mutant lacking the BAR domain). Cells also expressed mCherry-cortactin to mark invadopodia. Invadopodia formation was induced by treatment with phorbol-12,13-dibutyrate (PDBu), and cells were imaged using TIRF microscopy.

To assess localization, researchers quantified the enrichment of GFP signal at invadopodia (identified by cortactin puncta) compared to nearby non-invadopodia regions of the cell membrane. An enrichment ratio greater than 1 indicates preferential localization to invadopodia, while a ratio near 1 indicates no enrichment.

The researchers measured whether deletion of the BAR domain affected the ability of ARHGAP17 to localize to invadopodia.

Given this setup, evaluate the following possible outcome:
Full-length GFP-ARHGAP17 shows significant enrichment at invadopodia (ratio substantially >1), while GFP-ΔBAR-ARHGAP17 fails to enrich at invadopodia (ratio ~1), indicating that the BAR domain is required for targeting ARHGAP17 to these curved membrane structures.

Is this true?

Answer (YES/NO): NO